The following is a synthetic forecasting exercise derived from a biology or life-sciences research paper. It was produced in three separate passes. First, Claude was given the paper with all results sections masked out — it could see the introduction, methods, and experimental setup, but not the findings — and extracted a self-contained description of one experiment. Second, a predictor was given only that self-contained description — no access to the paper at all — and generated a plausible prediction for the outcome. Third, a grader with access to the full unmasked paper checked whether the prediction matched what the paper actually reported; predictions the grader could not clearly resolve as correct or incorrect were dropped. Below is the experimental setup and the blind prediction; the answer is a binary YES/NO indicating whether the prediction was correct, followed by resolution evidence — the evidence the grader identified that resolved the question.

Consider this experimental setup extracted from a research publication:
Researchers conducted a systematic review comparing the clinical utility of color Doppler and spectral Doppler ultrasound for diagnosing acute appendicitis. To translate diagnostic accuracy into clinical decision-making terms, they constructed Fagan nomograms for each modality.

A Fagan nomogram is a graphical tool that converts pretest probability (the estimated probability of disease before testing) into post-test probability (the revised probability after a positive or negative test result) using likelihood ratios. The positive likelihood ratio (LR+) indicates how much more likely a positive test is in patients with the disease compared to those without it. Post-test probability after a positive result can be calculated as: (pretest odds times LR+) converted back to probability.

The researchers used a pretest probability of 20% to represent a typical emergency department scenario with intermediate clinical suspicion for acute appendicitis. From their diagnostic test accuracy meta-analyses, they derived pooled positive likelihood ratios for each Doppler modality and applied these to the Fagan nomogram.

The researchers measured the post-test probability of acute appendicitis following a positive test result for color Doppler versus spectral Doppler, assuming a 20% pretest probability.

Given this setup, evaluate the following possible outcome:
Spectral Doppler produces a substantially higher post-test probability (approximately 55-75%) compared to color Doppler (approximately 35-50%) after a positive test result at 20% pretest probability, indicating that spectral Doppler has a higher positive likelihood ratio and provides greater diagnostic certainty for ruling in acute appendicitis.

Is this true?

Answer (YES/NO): NO